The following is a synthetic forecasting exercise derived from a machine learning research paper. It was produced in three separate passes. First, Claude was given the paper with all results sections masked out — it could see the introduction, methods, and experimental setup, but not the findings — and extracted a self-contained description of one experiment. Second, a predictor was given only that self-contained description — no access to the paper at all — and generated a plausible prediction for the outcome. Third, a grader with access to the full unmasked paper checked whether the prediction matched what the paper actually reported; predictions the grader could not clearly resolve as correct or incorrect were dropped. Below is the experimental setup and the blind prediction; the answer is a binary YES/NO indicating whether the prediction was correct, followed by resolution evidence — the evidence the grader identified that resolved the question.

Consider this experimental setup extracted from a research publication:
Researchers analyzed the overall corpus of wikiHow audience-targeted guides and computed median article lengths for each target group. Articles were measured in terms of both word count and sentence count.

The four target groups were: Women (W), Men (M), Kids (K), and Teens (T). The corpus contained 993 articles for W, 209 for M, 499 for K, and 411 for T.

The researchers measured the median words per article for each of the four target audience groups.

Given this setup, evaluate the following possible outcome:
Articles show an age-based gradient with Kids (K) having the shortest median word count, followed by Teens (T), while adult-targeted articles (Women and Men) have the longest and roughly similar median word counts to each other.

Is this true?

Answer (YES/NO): NO